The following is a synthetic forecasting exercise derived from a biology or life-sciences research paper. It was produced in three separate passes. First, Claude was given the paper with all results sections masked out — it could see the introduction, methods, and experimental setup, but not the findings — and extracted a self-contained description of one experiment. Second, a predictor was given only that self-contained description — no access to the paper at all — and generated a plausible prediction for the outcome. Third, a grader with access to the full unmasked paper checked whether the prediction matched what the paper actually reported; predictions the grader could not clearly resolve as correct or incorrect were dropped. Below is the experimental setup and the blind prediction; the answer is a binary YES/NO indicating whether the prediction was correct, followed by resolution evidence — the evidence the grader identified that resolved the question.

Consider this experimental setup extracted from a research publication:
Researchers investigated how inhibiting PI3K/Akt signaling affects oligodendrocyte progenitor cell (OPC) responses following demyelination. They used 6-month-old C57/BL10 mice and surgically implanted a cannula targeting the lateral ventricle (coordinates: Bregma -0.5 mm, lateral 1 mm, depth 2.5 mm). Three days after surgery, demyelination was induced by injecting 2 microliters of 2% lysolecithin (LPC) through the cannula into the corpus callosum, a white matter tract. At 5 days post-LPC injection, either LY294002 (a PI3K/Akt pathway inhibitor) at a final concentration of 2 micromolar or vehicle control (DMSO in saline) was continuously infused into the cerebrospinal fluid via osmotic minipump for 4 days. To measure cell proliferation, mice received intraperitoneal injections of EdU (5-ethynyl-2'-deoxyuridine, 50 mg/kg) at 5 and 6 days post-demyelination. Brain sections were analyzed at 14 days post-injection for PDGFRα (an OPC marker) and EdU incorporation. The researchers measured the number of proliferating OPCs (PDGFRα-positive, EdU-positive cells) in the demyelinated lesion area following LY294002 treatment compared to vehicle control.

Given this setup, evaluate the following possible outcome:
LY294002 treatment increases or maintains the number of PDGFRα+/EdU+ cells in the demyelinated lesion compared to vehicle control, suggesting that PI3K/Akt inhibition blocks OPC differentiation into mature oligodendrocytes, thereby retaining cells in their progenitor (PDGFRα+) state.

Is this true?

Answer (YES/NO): NO